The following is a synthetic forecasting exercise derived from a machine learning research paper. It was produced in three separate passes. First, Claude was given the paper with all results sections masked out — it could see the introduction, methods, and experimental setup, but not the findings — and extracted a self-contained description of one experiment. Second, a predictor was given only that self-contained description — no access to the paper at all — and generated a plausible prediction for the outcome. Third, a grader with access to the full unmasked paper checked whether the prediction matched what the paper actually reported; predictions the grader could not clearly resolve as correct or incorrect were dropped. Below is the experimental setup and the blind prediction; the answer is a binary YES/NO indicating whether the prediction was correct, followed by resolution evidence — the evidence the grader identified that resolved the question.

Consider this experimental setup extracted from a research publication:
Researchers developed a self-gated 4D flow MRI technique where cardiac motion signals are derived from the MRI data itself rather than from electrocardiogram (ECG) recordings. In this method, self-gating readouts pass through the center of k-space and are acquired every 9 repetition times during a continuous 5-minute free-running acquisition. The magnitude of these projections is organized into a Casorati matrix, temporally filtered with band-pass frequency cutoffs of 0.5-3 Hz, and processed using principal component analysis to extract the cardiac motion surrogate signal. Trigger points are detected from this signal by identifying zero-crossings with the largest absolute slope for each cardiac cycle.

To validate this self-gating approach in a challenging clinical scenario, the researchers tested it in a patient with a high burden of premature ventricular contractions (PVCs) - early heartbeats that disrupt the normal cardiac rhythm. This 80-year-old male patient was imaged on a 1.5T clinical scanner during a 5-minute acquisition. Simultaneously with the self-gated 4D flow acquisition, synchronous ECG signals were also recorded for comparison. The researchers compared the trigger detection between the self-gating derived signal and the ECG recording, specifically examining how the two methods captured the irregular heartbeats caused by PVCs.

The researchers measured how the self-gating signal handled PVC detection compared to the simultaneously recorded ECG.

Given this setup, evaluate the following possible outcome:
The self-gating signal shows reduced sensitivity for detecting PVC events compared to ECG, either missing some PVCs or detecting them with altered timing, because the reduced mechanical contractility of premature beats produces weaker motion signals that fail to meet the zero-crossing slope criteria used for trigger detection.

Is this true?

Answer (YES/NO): YES